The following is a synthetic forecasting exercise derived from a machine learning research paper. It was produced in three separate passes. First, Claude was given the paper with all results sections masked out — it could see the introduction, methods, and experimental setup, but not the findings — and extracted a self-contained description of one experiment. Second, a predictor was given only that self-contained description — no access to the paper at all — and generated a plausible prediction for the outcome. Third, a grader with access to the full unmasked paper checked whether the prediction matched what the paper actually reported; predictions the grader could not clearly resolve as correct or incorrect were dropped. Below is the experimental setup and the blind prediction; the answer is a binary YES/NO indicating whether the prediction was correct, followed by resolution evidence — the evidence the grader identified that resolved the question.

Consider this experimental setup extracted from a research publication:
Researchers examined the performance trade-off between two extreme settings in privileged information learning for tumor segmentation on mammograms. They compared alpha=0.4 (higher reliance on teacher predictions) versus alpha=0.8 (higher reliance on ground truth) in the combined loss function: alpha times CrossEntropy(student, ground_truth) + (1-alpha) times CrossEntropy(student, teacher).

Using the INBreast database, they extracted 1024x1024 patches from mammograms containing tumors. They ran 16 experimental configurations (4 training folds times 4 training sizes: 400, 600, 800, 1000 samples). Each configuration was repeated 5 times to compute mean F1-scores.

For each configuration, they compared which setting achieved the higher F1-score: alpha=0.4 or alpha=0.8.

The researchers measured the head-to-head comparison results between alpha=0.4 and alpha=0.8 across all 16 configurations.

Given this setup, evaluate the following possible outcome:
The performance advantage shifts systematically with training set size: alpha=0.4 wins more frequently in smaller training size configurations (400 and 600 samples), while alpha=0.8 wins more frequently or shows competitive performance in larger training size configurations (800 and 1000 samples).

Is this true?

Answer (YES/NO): NO